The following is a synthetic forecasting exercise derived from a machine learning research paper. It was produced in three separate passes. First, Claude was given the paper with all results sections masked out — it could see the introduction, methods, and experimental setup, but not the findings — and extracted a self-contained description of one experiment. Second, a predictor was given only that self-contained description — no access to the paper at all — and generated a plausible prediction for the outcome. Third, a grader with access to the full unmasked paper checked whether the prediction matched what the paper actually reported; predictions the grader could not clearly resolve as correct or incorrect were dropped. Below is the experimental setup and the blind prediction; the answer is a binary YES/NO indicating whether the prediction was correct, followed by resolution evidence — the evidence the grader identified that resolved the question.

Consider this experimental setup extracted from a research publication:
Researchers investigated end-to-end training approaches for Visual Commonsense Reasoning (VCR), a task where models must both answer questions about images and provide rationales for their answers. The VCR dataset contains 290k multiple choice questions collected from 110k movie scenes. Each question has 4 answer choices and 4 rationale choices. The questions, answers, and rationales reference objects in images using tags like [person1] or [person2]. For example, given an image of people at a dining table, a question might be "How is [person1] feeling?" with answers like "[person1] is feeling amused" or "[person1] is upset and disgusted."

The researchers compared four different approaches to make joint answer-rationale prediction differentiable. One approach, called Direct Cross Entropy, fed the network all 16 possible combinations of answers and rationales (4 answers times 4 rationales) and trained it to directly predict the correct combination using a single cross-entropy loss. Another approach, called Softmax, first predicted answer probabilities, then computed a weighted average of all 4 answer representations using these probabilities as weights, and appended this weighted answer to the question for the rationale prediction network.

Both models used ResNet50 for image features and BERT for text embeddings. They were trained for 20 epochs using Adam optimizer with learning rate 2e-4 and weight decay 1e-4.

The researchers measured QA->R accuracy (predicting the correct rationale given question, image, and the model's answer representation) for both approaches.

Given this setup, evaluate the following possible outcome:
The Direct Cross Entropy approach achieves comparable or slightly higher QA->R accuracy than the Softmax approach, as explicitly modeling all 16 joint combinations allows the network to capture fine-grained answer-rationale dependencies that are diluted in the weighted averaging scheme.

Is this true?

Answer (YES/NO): NO